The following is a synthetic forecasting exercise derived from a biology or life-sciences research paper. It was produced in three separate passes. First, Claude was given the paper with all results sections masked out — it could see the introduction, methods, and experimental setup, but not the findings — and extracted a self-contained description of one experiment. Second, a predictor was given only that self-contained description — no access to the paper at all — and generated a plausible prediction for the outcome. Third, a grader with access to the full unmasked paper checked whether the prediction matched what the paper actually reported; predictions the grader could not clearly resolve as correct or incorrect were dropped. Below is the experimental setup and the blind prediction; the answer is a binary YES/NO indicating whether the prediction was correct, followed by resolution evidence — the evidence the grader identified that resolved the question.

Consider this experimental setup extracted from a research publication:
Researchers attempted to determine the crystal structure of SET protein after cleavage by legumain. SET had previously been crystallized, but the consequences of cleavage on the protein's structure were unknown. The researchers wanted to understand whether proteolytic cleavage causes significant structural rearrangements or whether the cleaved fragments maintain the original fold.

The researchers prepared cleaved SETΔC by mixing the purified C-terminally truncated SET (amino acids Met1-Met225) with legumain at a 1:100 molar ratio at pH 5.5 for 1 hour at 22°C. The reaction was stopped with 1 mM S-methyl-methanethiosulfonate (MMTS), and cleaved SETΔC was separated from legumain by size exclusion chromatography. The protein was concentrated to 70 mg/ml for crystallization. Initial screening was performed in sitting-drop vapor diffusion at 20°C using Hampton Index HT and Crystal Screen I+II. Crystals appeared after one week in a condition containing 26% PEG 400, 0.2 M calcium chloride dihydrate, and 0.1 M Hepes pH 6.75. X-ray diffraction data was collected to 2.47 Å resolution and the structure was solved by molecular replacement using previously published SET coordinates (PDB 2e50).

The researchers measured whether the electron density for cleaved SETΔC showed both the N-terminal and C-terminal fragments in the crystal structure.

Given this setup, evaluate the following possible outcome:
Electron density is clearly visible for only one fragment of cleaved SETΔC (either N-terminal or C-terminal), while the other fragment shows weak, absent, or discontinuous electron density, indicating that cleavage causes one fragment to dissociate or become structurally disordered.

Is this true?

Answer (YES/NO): NO